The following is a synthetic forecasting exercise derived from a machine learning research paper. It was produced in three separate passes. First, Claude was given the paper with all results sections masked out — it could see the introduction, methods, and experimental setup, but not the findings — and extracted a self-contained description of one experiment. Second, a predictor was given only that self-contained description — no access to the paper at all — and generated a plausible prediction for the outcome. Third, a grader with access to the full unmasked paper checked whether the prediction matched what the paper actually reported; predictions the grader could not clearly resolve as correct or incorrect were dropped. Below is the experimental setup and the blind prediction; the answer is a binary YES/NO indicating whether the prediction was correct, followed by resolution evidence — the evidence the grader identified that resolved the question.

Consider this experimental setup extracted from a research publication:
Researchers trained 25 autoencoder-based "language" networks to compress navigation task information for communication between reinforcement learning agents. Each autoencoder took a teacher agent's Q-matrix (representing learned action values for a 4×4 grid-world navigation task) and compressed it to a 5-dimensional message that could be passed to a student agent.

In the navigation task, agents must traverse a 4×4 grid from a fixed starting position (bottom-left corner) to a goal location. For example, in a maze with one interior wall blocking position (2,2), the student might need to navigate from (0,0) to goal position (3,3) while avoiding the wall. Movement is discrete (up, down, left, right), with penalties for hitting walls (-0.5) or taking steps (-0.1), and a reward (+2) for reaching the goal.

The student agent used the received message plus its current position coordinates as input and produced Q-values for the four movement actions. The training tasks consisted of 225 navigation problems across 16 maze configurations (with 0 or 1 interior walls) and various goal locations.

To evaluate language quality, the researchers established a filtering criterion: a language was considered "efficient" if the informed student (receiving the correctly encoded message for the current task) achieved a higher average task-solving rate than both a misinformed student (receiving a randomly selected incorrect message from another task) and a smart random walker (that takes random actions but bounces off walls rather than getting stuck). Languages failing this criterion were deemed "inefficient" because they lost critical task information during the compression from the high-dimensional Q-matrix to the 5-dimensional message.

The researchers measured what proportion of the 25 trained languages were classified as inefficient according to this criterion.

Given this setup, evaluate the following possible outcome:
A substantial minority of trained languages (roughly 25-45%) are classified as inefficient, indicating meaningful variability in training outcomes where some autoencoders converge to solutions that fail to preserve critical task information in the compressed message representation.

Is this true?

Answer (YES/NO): YES